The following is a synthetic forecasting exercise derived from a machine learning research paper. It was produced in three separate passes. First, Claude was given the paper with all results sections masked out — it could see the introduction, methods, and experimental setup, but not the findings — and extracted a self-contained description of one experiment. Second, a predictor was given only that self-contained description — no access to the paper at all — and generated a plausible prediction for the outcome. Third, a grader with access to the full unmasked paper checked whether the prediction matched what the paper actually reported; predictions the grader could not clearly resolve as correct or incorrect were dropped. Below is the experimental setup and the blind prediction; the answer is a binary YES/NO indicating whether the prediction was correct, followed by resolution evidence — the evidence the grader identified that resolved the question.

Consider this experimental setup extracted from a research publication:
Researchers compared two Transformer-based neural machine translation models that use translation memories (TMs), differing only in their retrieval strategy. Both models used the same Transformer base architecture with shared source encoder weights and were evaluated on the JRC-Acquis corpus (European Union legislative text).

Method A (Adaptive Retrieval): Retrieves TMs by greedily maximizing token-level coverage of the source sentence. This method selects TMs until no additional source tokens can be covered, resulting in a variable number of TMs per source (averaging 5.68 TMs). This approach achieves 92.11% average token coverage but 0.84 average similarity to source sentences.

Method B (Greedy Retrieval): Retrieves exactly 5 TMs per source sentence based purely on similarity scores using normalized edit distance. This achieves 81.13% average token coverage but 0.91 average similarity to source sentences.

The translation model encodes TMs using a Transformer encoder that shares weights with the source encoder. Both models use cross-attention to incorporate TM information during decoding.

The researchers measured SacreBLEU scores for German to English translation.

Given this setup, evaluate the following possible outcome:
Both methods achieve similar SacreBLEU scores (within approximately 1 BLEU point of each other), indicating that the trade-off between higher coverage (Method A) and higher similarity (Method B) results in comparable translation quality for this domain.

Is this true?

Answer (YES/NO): YES